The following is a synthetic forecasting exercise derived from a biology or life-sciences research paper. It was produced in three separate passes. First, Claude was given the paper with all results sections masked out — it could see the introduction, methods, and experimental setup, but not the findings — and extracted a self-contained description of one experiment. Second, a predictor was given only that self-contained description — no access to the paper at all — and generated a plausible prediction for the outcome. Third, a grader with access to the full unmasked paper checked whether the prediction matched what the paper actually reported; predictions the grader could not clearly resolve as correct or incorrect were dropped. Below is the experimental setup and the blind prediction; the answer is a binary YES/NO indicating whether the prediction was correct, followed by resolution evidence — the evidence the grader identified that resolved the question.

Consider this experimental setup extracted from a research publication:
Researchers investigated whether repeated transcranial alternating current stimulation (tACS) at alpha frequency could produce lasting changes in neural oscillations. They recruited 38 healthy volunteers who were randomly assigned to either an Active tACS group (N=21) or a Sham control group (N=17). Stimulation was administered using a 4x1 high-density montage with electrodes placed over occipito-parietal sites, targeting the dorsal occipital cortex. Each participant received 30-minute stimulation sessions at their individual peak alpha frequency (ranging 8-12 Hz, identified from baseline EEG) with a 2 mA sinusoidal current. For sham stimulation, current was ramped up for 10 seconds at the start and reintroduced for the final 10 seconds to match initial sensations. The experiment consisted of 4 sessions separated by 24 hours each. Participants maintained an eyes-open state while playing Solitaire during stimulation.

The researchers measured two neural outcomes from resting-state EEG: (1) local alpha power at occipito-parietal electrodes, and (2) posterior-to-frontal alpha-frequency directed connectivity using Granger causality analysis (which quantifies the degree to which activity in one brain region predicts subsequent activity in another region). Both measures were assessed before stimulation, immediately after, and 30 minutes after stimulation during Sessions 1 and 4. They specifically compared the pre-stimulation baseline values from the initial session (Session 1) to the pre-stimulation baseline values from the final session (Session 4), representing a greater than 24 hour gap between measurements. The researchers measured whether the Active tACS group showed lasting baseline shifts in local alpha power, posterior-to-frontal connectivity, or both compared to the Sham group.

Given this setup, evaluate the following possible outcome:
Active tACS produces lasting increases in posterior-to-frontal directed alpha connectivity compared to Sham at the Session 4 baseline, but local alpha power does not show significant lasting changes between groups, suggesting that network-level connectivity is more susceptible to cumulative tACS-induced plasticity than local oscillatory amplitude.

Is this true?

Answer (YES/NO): YES